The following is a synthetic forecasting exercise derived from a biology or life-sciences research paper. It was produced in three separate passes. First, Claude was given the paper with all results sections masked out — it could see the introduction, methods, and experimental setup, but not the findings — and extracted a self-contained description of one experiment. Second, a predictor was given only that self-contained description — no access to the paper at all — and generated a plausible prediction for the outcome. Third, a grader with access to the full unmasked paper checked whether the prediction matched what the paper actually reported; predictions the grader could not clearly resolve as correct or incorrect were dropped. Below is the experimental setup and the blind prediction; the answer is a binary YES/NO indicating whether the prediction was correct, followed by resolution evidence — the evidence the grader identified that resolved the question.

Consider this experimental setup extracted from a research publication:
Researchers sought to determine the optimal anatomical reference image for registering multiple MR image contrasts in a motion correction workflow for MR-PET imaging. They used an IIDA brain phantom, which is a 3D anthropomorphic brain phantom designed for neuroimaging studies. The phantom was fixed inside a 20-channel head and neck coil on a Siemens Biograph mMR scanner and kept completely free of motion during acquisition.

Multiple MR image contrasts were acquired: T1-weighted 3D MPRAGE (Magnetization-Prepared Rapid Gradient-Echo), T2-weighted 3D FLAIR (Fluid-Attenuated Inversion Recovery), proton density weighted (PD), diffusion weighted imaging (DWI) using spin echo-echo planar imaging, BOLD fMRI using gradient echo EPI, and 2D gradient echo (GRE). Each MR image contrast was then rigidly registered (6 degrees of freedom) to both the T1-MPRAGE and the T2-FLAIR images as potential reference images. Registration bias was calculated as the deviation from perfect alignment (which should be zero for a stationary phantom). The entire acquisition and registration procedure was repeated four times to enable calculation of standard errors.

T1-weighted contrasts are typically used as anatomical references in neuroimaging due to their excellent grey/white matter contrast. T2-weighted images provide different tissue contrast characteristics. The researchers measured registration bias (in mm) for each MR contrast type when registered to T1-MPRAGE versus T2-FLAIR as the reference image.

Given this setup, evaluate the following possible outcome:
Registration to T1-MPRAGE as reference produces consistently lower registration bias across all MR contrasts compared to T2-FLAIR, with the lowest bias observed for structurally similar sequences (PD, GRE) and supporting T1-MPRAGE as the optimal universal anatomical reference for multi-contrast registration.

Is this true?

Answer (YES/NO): NO